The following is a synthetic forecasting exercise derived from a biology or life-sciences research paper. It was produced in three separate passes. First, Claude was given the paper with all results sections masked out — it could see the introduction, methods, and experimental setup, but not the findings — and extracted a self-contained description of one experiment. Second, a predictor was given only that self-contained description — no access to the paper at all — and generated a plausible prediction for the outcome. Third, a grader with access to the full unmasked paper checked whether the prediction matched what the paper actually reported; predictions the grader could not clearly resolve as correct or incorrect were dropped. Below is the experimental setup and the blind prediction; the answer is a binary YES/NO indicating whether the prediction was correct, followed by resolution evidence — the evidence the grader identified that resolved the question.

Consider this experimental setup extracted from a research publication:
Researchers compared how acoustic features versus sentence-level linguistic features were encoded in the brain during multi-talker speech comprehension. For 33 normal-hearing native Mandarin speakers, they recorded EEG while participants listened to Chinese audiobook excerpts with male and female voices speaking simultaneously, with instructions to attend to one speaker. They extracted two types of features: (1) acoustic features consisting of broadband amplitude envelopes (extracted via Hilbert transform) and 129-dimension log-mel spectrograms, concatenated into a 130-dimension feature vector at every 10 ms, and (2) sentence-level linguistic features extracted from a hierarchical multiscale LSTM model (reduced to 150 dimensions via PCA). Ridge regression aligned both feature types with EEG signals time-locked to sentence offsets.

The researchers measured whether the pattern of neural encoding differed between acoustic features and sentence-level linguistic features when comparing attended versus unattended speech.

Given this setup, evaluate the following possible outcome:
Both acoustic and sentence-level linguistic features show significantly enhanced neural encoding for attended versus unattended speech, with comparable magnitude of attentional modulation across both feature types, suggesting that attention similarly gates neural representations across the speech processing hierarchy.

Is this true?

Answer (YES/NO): NO